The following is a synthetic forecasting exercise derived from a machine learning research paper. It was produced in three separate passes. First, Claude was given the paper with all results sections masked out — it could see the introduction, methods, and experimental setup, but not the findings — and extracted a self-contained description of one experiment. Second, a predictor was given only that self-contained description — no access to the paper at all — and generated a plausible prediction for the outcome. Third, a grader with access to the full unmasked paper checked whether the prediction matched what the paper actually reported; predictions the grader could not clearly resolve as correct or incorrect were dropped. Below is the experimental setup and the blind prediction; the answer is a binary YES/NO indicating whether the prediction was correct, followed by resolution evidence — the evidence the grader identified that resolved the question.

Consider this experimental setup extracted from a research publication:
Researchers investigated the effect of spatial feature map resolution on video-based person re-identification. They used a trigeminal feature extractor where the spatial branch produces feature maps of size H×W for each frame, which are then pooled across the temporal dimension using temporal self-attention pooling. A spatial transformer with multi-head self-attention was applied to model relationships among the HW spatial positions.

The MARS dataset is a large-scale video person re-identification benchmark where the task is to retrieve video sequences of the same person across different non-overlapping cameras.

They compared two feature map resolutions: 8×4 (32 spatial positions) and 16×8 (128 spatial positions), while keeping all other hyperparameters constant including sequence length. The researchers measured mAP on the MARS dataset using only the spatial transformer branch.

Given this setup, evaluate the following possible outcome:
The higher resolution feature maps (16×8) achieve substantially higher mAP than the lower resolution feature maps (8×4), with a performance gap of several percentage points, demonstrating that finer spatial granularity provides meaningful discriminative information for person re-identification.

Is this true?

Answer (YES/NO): NO